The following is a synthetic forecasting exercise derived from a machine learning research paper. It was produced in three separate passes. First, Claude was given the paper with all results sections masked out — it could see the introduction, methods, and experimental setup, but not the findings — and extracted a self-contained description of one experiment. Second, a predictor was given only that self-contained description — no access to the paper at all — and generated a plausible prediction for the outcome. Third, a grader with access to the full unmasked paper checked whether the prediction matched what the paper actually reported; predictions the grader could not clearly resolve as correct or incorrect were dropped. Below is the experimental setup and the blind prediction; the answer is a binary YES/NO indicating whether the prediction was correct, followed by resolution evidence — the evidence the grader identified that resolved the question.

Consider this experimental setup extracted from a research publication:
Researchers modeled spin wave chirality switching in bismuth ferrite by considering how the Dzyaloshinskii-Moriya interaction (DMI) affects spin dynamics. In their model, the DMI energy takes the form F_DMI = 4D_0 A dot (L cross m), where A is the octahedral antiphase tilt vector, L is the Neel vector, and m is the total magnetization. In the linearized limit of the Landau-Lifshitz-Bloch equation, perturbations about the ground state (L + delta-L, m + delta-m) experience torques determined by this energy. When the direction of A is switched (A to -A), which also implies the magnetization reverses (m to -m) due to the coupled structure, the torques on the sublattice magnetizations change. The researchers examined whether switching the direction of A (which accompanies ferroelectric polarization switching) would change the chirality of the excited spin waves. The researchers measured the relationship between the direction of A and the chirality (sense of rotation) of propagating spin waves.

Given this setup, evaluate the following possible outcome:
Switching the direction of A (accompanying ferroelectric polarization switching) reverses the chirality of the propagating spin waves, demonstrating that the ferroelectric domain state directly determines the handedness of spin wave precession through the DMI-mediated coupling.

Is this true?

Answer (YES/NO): YES